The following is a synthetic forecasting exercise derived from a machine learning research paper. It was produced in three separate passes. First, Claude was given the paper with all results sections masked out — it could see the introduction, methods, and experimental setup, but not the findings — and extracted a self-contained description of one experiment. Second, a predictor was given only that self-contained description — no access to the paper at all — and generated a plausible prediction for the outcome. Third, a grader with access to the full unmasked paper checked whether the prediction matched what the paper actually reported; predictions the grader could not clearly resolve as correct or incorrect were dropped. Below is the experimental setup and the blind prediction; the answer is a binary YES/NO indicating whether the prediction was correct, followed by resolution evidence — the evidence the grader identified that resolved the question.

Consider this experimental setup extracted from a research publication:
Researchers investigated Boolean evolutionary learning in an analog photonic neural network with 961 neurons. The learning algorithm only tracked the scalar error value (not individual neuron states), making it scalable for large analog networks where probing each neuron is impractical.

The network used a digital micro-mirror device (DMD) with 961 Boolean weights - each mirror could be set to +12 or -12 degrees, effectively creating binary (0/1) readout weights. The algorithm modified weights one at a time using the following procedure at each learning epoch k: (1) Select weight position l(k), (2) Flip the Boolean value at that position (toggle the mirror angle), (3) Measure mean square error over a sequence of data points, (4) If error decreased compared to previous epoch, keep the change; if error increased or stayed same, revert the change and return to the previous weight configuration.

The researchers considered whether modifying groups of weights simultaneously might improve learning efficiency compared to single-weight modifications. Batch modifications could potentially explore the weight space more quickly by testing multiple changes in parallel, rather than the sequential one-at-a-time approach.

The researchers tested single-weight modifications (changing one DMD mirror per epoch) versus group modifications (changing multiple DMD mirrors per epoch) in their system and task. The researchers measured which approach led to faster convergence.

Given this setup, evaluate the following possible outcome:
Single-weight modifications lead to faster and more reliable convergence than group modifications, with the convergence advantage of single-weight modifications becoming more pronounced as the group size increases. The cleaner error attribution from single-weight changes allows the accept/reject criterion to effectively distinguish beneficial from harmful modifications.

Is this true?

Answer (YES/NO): NO